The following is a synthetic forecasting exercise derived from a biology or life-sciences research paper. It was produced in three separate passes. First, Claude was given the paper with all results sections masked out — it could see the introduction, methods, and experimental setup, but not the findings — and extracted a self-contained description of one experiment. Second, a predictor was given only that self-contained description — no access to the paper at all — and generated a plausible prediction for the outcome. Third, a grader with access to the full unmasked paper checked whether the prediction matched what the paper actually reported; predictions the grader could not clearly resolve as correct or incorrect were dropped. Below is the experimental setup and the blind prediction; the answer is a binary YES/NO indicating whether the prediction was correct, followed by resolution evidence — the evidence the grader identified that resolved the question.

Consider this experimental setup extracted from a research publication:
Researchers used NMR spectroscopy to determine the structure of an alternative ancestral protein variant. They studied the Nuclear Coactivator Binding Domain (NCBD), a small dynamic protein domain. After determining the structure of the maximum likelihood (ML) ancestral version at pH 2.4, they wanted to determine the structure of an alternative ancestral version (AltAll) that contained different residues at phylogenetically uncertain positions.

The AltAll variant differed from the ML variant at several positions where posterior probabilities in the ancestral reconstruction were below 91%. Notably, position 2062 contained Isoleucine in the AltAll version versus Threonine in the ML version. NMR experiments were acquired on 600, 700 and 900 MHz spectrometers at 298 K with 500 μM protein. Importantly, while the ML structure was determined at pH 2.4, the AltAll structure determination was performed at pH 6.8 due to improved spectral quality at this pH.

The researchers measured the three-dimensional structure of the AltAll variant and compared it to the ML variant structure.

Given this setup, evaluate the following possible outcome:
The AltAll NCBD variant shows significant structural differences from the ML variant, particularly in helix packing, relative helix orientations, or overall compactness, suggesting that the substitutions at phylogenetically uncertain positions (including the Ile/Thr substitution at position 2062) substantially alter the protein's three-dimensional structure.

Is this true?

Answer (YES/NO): NO